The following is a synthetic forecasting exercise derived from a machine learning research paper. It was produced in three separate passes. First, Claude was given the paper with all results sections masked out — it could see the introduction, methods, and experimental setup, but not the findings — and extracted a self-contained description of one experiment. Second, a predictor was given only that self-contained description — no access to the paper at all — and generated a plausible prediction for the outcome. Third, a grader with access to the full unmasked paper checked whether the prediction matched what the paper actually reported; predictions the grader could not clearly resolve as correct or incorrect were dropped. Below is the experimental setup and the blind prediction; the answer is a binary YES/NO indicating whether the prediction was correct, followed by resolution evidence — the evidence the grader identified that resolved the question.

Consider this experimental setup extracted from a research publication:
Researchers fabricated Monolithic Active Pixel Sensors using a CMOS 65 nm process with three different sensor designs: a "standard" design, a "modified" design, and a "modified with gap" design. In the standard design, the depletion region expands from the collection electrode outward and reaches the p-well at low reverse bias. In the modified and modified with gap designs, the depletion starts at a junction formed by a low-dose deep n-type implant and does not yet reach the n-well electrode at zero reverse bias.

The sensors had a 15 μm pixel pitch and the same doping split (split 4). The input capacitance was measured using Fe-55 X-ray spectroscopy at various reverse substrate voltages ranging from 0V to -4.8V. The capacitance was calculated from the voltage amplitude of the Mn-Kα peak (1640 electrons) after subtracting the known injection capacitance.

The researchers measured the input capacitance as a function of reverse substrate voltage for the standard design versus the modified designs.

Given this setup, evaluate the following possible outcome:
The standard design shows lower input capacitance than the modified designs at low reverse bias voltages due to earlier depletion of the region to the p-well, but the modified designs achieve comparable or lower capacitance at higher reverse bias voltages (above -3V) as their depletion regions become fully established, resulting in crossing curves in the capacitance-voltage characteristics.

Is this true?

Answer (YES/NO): NO